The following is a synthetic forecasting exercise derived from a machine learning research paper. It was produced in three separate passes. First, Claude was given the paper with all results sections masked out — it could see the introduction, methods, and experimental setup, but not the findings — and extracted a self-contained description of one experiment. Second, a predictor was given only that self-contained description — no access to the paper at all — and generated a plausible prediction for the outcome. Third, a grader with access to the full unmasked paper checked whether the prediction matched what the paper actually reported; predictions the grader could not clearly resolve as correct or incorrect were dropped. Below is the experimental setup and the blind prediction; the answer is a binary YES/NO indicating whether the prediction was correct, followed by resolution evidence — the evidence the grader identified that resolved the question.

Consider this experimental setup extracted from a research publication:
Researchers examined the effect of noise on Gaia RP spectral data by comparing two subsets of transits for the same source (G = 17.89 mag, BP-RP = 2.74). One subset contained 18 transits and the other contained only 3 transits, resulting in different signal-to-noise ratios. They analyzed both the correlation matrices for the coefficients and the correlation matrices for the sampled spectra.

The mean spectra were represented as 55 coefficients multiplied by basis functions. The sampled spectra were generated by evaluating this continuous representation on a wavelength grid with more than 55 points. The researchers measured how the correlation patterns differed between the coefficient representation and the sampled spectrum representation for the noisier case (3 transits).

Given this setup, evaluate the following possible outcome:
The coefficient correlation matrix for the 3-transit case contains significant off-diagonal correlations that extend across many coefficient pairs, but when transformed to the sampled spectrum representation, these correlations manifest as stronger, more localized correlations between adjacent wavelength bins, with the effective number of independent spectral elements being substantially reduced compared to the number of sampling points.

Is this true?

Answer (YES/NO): NO